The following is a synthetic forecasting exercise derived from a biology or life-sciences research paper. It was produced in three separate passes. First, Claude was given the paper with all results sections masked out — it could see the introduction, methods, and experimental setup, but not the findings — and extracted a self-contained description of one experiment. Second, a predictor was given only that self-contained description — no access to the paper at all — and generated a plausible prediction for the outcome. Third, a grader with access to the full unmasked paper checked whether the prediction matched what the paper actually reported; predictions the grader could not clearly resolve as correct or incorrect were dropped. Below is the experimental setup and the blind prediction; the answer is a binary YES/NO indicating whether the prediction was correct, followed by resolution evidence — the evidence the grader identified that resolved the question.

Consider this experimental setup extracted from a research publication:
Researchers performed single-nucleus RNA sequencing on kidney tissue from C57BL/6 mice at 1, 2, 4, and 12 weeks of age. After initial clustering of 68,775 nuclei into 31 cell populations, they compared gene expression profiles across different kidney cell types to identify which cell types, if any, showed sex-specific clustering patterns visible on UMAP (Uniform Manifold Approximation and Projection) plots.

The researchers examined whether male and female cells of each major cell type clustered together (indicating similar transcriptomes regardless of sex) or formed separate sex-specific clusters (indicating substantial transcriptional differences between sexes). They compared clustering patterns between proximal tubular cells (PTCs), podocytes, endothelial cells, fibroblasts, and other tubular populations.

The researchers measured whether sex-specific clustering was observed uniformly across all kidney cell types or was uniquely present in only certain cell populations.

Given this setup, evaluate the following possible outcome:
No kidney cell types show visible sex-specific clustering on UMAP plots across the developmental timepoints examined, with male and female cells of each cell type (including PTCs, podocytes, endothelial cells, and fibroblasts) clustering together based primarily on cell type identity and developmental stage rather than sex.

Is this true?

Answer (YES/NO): NO